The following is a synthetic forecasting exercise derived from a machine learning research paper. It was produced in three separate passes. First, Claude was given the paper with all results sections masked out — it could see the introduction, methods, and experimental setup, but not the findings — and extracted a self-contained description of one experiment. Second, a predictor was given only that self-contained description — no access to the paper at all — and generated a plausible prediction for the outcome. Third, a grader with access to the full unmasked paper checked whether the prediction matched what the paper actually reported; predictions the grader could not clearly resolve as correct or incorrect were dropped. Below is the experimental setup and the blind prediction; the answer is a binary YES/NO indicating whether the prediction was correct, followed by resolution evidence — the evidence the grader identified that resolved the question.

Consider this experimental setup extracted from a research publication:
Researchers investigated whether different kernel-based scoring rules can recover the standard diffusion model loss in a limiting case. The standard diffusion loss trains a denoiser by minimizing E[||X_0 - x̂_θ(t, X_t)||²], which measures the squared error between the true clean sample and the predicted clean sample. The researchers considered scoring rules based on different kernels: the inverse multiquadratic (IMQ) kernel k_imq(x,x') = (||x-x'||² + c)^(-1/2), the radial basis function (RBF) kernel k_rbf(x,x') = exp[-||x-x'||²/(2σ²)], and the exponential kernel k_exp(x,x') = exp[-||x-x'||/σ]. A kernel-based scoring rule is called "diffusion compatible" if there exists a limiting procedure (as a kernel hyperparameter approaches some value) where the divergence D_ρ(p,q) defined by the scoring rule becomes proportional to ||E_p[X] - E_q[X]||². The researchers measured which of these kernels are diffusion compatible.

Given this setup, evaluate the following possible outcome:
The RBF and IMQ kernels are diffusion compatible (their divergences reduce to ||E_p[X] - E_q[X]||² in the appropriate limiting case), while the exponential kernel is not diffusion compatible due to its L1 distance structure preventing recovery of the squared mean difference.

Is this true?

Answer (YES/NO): YES